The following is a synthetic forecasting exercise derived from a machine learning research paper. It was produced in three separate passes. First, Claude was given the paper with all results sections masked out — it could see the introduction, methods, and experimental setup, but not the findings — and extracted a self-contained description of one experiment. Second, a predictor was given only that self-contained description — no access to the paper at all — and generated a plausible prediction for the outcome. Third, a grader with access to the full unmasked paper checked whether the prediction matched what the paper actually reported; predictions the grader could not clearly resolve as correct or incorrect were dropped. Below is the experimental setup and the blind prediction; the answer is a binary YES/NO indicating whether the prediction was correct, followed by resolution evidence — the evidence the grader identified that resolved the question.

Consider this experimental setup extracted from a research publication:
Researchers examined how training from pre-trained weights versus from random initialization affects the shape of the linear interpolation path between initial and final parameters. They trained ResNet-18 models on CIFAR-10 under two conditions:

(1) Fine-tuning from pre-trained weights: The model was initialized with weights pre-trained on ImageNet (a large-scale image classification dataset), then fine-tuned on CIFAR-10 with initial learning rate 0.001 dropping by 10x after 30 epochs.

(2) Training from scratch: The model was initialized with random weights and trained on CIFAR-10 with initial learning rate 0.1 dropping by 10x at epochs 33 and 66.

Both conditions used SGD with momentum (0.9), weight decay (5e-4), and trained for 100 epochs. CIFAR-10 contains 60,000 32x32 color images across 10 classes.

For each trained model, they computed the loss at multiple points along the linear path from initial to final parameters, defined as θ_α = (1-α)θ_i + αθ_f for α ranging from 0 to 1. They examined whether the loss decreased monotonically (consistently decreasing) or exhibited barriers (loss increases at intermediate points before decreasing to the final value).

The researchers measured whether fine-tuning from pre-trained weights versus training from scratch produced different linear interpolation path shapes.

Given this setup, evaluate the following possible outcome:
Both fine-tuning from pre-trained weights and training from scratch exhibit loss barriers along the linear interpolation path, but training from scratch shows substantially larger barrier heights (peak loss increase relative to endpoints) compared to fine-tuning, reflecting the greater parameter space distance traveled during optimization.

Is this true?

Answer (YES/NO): NO